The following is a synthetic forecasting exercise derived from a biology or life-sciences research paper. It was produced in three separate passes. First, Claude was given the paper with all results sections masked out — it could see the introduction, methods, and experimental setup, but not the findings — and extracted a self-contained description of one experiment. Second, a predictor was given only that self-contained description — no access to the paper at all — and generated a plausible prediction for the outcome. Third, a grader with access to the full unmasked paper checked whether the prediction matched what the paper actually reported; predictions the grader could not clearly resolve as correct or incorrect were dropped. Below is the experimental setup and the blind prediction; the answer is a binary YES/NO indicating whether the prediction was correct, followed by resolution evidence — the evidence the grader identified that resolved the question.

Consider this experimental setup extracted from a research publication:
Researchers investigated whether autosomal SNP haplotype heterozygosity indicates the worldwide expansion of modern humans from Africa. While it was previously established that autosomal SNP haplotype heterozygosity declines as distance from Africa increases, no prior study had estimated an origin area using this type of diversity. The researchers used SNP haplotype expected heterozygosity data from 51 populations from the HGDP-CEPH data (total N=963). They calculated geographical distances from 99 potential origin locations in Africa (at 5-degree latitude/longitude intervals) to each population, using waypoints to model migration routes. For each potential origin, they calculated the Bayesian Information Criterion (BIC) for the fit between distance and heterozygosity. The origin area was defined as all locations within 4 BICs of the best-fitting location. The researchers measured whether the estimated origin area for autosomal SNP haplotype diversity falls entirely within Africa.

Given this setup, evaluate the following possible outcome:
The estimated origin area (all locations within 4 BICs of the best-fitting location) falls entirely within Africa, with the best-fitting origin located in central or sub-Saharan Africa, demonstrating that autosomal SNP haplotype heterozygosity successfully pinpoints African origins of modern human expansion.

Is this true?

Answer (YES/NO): YES